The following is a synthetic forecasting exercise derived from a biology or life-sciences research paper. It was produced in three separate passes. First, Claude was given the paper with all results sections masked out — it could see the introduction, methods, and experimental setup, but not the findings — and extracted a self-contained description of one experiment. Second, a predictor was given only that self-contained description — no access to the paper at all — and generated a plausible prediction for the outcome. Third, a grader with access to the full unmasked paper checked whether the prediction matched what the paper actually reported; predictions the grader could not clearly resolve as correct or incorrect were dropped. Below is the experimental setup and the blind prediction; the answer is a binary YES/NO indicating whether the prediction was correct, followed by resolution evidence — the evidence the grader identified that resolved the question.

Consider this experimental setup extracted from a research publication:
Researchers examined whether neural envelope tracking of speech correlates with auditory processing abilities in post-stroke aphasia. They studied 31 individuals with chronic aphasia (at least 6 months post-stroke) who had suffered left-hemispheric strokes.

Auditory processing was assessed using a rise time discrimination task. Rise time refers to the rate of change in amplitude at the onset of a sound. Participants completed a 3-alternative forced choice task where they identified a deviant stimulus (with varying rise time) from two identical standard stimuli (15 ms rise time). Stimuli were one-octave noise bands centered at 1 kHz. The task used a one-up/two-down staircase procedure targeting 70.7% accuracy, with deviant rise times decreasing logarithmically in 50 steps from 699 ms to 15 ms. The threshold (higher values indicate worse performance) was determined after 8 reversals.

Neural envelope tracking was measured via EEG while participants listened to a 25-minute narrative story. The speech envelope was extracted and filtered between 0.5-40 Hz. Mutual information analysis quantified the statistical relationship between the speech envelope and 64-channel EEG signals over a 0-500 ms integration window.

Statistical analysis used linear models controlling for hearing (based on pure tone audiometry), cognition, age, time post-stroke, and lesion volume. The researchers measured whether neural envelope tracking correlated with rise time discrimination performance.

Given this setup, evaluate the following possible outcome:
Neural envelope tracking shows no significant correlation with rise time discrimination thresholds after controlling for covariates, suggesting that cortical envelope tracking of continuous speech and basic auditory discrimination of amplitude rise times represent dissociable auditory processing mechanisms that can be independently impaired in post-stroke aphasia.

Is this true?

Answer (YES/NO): NO